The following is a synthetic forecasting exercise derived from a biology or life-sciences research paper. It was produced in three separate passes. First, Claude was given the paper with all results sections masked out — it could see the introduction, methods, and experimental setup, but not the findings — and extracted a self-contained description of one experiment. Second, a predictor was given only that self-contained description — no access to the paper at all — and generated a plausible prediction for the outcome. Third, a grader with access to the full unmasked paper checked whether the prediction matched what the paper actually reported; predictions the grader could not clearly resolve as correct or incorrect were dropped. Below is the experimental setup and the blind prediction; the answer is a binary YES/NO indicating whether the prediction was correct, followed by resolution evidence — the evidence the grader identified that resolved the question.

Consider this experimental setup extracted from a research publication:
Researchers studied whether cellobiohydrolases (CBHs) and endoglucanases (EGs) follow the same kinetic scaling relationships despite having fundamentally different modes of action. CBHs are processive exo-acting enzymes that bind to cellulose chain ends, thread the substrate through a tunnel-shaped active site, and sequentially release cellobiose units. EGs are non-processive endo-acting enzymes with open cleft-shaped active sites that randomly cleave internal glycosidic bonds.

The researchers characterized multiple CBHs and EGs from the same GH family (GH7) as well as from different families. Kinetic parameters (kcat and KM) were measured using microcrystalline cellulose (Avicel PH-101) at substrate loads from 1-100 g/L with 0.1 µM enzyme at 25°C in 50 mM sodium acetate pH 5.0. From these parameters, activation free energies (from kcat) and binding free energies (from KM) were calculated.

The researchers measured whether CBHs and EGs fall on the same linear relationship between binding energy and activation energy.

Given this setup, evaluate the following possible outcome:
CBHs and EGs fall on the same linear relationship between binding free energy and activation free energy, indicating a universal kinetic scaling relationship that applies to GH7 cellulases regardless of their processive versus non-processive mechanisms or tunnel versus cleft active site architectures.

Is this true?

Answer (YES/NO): YES